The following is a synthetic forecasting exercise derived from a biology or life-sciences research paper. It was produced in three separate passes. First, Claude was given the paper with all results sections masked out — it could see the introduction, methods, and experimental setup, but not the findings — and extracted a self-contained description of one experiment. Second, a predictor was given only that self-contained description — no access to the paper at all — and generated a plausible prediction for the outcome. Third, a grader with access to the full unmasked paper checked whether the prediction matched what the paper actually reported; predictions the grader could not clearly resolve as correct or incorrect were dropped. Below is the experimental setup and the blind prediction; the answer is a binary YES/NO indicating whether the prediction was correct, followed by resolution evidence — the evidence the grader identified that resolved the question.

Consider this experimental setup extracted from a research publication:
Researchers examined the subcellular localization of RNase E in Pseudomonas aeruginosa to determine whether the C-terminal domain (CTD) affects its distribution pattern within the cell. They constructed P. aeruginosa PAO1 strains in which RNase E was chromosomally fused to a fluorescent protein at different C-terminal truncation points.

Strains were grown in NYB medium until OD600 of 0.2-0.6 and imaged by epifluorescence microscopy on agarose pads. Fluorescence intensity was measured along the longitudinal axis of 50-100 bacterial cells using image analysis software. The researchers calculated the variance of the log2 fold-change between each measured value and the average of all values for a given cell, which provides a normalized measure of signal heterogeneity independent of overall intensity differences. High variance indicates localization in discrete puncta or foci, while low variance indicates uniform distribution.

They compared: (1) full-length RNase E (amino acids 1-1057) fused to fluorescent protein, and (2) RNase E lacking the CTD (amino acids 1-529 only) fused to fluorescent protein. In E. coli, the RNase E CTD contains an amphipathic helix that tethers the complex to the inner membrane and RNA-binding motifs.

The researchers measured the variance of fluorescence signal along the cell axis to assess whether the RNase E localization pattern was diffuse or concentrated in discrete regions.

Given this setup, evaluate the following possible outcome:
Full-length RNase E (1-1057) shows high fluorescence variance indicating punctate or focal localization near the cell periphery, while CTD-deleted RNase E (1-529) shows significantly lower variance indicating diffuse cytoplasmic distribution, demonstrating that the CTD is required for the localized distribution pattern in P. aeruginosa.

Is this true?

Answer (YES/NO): YES